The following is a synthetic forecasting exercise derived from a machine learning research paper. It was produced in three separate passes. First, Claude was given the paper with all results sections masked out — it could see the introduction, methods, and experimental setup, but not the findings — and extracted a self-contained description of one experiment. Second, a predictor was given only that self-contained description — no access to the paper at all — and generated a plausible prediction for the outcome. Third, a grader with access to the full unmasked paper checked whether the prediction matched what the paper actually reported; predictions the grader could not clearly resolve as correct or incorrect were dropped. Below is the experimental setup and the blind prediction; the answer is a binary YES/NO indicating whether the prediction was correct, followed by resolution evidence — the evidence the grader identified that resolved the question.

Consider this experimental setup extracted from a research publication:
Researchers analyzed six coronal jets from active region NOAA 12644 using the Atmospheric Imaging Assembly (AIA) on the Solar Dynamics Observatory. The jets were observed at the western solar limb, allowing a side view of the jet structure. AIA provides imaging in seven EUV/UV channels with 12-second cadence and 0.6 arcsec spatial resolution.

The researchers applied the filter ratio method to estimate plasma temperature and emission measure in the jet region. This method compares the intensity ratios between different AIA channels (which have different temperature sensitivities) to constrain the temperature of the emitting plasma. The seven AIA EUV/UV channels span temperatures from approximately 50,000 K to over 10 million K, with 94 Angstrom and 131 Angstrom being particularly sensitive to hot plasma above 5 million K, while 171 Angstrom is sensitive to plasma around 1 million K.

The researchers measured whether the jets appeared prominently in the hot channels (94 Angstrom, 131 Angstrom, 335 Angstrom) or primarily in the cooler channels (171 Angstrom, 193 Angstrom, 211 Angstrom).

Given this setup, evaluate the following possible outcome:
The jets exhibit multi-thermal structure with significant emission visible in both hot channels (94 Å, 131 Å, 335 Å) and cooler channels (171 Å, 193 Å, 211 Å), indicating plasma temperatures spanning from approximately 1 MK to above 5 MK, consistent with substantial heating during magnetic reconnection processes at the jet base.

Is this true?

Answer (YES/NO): NO